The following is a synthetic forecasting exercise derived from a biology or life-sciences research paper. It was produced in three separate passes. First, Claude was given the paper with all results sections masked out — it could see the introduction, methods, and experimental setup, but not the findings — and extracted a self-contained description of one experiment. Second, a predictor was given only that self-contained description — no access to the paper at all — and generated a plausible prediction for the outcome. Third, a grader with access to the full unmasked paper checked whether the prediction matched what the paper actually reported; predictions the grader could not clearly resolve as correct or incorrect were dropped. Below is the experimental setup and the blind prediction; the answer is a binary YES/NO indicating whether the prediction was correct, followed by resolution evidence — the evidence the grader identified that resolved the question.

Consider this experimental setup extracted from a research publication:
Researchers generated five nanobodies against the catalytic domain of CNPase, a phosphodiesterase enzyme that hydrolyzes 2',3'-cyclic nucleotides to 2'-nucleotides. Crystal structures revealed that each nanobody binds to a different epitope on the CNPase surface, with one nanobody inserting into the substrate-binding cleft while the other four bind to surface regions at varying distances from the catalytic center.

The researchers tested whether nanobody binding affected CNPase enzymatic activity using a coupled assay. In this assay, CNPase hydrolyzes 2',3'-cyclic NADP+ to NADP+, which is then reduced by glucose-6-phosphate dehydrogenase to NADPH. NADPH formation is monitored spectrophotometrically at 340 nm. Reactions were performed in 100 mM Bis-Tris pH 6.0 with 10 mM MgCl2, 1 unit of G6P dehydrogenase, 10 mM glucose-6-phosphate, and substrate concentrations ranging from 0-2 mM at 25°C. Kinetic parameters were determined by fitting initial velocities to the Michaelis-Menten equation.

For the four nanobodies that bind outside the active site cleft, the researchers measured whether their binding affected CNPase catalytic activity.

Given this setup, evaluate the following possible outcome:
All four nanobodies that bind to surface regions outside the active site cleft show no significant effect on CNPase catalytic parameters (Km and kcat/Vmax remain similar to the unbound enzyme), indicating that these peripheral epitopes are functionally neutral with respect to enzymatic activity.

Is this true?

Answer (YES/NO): NO